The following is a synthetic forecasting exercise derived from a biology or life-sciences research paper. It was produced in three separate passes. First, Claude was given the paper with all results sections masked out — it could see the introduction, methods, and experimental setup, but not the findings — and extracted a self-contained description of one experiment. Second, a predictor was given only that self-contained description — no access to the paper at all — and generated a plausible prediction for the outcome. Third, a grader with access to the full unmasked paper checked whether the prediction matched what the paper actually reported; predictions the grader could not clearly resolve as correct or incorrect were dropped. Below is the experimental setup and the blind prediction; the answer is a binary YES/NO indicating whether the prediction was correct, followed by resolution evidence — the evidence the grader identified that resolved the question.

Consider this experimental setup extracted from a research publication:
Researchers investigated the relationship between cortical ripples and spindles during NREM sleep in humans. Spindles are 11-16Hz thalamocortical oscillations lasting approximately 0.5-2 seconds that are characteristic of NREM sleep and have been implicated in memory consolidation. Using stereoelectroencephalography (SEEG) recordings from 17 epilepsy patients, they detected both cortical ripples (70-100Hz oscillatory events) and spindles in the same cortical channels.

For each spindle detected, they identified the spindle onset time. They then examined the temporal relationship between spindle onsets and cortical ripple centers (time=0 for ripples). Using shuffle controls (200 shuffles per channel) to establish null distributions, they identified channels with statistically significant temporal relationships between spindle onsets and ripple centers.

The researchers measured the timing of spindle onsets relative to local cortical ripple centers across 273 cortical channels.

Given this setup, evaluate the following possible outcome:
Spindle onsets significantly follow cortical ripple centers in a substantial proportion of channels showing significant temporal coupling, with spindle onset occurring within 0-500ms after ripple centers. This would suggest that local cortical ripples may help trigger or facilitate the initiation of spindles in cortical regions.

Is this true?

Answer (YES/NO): NO